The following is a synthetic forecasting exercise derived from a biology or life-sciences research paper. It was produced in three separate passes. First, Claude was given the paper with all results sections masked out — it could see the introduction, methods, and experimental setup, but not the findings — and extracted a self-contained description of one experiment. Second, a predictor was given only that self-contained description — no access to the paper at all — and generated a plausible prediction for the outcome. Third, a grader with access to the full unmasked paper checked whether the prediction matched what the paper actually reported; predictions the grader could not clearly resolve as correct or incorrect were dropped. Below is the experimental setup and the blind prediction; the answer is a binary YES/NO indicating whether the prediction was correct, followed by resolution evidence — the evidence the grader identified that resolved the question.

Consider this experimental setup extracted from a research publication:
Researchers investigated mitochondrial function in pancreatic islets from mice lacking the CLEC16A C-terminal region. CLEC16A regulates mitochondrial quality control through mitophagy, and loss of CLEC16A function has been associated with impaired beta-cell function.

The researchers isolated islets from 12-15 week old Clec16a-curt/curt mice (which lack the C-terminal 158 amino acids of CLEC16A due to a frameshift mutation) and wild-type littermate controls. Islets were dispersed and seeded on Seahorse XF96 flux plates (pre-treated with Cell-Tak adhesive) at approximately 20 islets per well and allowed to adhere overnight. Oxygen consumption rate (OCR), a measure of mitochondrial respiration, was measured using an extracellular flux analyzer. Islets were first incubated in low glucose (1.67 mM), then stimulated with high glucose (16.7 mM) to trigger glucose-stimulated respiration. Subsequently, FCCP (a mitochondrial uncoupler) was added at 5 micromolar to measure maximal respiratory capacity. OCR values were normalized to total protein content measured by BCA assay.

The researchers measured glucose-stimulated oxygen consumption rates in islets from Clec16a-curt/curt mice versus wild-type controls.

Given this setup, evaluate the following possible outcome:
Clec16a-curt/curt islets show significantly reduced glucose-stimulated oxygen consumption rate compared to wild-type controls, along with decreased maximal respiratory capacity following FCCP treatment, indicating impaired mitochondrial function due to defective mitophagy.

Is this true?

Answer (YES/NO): YES